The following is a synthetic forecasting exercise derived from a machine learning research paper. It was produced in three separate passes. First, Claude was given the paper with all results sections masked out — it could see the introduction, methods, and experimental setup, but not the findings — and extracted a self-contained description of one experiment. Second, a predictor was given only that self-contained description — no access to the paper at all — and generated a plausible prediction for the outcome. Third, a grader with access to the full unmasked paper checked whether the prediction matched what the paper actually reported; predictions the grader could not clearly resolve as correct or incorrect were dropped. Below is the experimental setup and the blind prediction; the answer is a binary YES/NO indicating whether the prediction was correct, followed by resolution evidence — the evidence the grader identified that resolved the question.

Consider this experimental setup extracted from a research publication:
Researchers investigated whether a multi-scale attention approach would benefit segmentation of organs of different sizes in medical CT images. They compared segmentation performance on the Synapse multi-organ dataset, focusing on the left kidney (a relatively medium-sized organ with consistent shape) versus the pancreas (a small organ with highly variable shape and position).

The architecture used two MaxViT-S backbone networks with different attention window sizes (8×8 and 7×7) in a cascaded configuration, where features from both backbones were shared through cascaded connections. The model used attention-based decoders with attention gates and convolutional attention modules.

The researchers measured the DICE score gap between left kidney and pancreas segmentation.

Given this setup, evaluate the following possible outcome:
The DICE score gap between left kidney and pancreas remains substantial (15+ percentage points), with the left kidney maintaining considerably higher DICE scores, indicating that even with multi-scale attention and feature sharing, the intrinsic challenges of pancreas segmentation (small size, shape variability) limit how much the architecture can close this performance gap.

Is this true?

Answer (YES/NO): YES